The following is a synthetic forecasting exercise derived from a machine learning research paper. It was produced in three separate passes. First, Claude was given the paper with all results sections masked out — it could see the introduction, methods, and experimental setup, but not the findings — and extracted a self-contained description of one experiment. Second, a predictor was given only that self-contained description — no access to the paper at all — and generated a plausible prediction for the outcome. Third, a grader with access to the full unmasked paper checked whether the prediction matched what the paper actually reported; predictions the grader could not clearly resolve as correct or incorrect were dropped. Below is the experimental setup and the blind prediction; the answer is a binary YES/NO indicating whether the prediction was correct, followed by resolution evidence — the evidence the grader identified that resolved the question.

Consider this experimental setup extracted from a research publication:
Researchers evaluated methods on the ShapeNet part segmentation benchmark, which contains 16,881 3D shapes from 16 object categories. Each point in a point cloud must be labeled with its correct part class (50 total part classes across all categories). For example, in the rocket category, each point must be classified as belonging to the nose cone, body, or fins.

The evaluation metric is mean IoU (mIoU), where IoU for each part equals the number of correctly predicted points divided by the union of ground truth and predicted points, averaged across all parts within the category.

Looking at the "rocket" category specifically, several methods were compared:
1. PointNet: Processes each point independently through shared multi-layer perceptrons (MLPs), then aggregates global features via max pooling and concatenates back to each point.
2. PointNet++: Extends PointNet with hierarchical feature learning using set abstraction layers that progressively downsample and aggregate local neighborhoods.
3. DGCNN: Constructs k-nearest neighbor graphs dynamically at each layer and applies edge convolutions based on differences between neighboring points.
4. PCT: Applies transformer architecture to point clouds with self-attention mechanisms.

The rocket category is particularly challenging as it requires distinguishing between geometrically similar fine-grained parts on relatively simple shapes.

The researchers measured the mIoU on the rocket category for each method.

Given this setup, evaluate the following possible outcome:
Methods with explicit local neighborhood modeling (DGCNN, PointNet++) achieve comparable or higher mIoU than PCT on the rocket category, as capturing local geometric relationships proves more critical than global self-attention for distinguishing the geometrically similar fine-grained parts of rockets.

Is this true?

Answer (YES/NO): YES